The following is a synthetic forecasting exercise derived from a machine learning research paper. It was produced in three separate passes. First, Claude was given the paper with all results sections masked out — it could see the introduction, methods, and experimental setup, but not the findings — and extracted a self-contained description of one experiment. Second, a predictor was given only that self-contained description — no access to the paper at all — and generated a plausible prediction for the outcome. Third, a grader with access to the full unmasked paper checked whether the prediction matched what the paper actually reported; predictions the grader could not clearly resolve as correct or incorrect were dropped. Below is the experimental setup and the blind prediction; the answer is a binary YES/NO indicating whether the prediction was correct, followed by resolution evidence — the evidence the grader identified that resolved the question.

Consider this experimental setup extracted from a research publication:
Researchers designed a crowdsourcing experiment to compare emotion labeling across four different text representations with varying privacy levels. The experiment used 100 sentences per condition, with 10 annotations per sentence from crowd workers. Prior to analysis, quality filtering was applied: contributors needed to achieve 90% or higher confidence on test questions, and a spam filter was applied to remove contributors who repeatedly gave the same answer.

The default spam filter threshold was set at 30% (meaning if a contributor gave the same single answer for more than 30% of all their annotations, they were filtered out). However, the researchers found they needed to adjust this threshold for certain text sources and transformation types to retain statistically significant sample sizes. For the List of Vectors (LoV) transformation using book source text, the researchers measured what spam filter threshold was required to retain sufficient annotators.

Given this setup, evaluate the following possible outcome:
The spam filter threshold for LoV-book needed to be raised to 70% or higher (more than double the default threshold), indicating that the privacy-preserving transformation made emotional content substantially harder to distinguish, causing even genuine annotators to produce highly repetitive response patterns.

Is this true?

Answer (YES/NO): NO